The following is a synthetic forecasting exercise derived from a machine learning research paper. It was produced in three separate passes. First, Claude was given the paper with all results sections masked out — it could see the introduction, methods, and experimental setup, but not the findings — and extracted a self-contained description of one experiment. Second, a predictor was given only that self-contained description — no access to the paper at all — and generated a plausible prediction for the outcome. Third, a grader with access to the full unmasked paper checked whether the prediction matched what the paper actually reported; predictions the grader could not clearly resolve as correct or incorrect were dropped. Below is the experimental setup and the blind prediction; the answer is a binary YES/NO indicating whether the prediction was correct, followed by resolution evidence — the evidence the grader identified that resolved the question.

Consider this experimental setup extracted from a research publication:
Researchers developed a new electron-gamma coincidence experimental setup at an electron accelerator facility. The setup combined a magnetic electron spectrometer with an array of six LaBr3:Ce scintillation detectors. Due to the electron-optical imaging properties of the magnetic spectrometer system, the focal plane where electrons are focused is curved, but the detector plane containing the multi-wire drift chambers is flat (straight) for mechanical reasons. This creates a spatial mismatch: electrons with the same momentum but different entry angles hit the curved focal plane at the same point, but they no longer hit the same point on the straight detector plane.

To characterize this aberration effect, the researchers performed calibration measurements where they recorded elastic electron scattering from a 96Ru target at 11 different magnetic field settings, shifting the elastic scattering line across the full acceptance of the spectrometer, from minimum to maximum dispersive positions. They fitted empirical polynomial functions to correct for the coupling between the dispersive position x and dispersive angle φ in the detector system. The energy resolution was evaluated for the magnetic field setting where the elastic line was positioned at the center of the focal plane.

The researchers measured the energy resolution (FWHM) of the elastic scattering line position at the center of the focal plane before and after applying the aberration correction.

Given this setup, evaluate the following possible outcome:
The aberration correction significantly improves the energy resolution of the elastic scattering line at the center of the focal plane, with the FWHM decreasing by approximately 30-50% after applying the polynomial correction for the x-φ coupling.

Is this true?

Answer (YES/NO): NO